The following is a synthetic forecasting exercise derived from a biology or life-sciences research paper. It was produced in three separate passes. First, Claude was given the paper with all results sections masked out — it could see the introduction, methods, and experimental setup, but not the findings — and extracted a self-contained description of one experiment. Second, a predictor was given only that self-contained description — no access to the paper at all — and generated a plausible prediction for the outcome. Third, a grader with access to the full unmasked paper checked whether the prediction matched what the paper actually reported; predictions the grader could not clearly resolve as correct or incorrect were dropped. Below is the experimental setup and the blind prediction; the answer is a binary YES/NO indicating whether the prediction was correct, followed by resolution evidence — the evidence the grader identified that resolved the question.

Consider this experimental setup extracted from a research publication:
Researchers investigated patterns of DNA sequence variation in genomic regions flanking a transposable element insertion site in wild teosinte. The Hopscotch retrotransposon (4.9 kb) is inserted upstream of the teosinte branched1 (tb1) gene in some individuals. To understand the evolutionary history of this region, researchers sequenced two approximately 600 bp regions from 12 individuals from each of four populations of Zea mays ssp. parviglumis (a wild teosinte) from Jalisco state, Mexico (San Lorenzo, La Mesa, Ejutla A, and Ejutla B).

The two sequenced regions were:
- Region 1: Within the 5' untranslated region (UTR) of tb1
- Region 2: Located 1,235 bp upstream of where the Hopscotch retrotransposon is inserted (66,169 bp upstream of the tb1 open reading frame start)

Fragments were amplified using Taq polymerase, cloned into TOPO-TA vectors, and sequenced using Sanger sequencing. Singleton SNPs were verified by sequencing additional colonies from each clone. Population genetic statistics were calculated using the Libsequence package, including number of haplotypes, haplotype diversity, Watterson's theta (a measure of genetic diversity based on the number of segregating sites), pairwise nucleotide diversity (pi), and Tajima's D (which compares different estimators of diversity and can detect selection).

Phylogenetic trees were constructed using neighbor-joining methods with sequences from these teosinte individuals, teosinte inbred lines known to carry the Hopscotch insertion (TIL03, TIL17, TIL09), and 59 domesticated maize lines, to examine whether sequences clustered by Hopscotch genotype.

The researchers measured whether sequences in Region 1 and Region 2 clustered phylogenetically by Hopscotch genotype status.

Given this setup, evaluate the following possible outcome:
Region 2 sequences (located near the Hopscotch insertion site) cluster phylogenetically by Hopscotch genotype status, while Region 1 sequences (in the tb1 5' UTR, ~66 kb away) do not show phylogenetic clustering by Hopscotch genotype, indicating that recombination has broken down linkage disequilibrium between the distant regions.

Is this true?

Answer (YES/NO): NO